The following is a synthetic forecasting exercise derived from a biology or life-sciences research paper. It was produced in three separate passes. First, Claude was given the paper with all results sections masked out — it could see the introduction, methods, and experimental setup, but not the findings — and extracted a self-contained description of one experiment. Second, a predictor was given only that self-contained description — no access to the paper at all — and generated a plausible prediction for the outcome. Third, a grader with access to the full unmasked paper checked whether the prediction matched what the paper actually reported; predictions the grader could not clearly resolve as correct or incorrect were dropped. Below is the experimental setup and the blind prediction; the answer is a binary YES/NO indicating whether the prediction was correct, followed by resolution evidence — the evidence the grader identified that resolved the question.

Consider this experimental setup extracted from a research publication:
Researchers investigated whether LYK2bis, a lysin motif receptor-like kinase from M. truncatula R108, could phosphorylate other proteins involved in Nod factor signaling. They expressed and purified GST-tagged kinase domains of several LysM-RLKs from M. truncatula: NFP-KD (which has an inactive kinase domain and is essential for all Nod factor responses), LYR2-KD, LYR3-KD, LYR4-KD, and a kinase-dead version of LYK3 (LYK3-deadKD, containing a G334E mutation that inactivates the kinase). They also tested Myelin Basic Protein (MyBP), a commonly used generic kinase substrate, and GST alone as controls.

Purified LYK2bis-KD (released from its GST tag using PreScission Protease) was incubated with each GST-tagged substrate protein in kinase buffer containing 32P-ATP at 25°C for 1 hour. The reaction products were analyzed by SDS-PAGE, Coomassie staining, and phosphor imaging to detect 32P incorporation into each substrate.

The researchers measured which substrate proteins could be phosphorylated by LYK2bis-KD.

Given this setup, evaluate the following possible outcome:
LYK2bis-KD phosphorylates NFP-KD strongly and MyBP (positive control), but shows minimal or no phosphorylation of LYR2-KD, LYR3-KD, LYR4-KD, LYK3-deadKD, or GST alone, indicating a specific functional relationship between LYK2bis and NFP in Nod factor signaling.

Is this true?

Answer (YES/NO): NO